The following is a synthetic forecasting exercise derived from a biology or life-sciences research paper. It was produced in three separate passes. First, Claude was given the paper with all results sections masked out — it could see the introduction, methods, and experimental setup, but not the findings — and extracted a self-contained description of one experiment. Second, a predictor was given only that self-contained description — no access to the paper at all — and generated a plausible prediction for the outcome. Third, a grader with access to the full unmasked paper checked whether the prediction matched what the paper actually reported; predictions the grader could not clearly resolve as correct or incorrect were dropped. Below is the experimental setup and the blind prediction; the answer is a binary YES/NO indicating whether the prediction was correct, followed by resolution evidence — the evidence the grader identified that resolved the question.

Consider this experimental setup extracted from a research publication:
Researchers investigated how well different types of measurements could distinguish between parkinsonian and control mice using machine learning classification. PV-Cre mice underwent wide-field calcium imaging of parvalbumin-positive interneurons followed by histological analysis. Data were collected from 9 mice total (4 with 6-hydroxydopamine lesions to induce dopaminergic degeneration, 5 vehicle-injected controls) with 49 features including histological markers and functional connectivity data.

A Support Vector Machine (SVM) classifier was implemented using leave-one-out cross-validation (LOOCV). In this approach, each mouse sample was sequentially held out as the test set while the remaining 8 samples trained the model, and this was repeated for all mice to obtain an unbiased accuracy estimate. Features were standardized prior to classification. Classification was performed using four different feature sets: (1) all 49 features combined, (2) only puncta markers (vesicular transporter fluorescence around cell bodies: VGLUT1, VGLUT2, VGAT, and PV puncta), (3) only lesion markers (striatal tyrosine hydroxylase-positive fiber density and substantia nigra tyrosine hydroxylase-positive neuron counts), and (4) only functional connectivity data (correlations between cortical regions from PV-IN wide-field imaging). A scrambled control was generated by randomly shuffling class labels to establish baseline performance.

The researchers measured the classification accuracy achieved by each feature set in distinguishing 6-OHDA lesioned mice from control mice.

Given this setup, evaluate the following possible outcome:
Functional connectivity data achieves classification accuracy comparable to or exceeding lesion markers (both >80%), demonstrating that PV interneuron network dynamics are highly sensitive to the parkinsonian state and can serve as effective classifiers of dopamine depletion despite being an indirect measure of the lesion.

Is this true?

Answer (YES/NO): YES